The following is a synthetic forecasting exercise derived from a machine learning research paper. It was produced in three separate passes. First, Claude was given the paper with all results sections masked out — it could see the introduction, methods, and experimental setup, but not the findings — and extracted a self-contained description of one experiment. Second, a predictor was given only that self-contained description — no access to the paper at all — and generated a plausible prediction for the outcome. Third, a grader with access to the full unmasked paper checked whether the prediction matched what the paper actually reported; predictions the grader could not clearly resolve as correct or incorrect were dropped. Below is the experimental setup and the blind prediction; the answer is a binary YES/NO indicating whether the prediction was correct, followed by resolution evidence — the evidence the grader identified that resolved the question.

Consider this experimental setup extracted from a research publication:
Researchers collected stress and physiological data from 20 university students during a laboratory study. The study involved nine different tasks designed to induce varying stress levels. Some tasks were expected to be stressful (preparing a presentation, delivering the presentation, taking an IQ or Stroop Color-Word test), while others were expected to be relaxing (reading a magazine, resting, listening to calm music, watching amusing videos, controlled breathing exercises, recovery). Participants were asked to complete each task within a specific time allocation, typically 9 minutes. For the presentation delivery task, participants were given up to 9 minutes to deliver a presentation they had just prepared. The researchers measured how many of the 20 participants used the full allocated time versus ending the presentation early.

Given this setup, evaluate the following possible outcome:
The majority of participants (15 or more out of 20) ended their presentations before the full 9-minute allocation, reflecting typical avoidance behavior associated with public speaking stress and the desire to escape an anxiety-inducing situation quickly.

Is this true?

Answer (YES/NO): NO